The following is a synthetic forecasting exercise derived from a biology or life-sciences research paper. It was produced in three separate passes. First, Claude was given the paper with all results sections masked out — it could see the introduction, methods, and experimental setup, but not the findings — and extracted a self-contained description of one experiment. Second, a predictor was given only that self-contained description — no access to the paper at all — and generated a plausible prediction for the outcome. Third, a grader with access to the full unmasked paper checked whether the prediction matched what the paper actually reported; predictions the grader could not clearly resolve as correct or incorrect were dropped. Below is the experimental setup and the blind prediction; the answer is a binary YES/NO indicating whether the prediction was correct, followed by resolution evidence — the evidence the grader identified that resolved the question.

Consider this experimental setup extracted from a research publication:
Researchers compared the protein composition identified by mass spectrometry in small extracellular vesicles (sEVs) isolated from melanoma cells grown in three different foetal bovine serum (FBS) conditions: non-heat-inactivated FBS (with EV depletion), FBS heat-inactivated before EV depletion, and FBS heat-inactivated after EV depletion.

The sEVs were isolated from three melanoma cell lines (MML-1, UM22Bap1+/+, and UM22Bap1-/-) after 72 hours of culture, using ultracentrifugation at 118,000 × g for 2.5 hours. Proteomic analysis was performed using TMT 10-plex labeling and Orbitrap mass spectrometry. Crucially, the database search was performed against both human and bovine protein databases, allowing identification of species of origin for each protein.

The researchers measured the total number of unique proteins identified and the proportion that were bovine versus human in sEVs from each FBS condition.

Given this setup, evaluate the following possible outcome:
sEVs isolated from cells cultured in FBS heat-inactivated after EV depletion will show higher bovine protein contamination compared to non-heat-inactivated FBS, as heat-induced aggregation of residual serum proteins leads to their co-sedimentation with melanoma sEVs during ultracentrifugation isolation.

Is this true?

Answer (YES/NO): YES